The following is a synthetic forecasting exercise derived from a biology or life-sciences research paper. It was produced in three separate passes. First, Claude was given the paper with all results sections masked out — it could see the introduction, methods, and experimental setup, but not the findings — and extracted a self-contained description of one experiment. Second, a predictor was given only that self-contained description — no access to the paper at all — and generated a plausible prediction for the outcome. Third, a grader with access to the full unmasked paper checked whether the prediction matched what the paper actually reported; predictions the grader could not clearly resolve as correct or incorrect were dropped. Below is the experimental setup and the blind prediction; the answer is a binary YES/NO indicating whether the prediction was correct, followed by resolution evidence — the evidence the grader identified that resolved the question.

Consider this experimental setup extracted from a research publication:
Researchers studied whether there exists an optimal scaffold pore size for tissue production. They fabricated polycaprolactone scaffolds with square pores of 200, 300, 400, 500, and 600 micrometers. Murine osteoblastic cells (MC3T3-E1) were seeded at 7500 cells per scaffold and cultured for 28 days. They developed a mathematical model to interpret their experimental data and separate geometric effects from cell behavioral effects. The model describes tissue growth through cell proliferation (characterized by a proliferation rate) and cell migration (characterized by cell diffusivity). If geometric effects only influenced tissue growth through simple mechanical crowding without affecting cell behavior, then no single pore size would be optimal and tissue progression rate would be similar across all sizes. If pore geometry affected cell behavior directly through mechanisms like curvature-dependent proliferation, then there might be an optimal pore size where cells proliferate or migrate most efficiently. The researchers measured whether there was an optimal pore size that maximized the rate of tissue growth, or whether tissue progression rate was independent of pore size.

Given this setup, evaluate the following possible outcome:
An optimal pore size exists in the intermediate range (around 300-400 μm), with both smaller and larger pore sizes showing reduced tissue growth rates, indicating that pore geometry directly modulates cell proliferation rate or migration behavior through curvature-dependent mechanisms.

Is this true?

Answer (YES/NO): NO